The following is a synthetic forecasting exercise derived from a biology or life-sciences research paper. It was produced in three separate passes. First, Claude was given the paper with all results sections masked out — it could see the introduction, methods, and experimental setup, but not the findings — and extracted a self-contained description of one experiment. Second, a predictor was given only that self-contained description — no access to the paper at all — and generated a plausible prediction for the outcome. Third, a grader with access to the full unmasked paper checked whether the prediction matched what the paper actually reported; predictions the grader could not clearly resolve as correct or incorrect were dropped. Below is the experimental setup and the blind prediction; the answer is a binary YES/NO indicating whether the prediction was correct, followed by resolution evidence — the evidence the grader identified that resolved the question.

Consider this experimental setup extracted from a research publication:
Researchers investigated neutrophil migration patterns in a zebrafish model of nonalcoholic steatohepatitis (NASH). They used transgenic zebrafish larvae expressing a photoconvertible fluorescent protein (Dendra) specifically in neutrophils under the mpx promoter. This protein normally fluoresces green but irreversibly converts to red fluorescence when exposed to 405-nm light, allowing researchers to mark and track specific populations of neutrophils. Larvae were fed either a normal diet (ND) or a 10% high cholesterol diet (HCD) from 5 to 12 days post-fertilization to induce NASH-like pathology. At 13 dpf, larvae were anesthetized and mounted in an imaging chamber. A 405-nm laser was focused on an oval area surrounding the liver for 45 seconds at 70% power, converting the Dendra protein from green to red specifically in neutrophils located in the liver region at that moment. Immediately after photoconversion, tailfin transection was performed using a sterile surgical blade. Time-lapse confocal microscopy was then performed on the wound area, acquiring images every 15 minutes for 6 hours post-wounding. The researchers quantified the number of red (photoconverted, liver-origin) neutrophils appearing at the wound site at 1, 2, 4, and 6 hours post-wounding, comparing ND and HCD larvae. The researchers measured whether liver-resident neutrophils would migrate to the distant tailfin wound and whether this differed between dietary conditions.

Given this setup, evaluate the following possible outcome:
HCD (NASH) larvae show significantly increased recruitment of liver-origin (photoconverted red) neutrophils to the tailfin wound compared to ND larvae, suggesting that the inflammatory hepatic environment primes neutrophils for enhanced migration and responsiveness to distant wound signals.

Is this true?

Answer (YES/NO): YES